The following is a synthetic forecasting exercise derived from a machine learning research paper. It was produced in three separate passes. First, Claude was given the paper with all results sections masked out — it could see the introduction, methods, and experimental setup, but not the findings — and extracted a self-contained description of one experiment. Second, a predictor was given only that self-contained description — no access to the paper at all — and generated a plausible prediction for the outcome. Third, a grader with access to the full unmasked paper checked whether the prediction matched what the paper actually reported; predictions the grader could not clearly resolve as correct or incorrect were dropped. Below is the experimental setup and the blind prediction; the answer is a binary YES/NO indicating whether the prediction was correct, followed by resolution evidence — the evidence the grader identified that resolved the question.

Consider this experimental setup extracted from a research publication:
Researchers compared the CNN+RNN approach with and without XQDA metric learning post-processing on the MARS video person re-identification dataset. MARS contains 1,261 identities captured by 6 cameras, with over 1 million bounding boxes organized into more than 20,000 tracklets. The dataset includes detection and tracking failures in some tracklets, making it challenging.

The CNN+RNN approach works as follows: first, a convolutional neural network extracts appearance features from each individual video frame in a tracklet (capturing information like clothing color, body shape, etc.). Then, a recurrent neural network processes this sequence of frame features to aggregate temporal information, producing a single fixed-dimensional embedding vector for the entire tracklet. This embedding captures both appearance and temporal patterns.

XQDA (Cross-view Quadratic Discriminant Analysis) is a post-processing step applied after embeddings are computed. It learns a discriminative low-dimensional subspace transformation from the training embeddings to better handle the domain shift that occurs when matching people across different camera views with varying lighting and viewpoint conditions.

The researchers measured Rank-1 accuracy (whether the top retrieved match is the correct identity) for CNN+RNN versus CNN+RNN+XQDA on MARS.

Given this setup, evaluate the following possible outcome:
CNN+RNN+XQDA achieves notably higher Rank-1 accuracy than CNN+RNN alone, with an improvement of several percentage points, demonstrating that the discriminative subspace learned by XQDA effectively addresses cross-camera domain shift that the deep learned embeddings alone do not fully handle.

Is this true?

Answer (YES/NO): YES